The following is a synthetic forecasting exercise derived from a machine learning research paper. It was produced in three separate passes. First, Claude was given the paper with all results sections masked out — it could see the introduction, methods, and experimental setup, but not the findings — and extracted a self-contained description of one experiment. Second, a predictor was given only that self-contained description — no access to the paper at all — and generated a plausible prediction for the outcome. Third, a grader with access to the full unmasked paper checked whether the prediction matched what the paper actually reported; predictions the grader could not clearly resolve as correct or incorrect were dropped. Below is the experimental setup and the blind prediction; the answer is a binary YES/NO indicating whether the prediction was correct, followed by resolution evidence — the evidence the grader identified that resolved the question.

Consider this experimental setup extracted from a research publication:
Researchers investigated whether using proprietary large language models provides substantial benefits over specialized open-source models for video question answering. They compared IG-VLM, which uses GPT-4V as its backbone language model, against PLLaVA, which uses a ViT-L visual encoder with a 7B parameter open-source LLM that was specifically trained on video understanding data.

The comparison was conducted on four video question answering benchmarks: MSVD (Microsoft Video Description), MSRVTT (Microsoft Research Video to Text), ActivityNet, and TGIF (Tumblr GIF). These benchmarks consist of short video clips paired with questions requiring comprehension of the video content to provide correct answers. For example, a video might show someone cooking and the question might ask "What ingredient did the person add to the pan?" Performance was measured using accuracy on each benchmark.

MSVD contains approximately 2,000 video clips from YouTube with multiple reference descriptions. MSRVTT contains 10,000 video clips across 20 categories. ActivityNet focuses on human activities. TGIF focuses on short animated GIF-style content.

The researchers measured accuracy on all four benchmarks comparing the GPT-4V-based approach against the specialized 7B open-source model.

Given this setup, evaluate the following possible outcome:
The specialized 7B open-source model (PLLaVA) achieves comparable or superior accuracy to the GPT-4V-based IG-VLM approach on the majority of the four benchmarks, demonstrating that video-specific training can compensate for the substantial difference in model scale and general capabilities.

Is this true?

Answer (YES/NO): YES